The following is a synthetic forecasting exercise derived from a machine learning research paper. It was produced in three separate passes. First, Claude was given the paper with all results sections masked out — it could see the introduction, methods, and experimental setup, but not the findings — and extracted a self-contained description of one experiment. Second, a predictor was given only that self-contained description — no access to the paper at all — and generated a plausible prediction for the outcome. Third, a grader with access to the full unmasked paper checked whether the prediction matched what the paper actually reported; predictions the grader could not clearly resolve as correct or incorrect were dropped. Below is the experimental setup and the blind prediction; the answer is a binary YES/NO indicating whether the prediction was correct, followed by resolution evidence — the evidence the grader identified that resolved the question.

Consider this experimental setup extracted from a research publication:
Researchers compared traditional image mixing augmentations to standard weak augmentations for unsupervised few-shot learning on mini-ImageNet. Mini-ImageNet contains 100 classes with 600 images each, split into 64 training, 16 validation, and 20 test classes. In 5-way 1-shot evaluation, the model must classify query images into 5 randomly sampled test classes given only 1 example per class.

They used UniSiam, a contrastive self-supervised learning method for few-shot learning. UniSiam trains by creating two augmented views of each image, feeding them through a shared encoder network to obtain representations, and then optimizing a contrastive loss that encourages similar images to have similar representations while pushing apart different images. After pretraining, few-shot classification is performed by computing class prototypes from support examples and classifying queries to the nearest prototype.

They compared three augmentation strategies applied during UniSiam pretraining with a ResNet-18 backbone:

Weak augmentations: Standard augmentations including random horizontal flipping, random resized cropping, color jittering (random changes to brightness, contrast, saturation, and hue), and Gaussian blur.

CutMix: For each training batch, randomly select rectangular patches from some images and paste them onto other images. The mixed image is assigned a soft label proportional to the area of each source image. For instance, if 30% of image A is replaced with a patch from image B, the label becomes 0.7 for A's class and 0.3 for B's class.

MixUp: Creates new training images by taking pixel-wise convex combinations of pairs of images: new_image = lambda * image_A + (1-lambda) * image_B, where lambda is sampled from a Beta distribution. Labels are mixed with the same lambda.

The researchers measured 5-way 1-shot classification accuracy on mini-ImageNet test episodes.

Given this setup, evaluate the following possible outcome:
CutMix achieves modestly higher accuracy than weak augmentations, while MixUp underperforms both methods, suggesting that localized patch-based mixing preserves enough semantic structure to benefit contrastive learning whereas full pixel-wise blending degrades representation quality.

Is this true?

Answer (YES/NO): NO